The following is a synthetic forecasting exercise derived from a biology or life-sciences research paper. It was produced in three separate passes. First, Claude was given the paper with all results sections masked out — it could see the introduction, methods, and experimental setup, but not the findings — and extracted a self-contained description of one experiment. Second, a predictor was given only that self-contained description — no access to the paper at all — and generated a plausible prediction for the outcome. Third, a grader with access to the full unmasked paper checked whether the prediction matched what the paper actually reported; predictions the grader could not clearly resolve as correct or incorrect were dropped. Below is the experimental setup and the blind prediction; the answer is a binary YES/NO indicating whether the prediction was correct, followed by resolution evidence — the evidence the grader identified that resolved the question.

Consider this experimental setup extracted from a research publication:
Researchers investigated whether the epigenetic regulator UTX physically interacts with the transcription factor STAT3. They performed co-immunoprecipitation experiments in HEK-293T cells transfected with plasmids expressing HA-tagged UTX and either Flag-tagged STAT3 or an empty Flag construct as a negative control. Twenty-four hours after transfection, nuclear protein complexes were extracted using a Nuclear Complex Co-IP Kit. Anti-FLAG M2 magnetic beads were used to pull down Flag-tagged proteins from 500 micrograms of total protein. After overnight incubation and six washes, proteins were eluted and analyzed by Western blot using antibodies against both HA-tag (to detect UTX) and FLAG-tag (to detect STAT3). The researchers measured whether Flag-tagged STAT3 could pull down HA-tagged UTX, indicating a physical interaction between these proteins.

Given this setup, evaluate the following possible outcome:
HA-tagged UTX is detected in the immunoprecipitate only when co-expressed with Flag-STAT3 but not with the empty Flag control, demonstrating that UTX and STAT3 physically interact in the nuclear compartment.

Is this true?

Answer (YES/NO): YES